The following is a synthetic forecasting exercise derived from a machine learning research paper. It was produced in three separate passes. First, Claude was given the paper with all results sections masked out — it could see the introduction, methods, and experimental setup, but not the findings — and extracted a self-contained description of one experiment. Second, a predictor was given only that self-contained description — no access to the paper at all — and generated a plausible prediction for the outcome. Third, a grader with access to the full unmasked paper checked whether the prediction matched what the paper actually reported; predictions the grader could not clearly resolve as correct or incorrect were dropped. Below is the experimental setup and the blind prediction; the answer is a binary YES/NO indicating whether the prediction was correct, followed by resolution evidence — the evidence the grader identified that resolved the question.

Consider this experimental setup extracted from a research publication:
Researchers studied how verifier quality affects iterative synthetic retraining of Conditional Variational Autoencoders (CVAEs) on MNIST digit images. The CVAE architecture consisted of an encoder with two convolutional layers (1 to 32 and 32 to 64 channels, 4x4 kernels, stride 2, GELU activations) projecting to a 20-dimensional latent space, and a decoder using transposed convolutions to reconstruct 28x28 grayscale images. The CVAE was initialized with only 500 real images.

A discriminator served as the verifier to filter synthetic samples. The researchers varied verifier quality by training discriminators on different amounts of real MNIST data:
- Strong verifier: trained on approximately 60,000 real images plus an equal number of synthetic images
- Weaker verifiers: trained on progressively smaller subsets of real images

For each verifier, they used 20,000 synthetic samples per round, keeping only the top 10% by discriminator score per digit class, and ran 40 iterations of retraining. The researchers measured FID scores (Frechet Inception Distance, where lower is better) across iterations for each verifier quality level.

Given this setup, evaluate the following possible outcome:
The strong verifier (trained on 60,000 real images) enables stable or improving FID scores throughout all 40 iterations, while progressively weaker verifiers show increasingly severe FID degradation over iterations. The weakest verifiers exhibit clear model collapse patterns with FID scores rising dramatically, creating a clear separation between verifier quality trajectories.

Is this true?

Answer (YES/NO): NO